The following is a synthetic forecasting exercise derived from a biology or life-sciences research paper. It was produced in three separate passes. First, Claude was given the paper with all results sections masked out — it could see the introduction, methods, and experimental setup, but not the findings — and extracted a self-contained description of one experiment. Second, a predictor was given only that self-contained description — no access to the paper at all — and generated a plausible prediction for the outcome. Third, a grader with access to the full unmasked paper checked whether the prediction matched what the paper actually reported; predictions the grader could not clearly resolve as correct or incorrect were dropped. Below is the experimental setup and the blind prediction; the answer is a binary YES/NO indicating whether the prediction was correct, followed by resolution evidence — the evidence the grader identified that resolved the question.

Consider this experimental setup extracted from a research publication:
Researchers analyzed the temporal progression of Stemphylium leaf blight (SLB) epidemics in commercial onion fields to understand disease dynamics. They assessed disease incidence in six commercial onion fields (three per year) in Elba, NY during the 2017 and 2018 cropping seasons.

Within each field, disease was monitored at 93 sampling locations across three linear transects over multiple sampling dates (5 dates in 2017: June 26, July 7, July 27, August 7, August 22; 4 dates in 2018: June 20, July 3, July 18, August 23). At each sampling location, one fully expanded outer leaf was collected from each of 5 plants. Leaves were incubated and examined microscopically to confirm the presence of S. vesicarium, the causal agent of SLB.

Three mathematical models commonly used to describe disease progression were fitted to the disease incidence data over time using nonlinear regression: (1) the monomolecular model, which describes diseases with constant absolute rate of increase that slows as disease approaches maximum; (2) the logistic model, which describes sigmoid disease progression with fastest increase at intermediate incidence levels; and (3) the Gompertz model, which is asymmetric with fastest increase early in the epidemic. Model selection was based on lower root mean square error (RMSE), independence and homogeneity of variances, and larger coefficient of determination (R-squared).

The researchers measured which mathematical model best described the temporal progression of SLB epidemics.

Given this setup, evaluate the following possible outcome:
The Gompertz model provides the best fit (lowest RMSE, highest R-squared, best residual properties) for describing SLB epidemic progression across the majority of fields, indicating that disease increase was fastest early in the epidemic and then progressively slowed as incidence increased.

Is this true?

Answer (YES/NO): NO